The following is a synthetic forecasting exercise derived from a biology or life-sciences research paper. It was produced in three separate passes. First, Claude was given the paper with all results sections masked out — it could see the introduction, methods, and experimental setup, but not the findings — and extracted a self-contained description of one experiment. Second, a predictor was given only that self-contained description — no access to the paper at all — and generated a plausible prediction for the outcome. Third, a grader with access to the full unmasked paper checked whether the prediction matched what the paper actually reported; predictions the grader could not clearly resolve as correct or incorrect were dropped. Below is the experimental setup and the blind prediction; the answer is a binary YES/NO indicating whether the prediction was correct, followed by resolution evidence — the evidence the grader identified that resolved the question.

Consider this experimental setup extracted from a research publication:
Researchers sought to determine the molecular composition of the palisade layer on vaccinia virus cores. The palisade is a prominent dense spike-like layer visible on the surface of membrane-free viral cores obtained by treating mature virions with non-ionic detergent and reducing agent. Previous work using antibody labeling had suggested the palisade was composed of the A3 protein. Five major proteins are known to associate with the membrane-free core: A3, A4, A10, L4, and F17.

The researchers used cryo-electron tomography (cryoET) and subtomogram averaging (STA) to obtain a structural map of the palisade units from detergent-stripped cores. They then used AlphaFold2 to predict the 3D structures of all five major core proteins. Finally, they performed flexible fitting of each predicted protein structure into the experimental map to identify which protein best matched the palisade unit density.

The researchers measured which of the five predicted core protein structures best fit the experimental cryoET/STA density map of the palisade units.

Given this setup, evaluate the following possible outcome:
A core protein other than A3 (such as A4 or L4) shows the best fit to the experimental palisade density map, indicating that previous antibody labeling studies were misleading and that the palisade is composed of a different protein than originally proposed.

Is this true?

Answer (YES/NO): NO